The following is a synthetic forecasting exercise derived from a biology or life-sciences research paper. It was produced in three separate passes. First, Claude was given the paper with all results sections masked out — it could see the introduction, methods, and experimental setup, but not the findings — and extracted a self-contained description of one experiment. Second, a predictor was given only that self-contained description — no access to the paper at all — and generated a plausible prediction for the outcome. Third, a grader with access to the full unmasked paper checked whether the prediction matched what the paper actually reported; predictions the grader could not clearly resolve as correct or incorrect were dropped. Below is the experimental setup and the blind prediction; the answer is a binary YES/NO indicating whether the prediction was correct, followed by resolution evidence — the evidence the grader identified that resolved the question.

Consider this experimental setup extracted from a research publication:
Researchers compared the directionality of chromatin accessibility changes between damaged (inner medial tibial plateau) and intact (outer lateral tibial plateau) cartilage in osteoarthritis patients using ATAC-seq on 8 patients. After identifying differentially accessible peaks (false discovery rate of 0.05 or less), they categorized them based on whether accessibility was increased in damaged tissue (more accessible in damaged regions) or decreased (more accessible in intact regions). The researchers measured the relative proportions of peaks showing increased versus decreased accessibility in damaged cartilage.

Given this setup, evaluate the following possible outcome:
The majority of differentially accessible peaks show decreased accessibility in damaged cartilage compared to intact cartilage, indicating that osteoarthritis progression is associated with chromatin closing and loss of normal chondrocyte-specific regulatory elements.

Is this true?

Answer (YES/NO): YES